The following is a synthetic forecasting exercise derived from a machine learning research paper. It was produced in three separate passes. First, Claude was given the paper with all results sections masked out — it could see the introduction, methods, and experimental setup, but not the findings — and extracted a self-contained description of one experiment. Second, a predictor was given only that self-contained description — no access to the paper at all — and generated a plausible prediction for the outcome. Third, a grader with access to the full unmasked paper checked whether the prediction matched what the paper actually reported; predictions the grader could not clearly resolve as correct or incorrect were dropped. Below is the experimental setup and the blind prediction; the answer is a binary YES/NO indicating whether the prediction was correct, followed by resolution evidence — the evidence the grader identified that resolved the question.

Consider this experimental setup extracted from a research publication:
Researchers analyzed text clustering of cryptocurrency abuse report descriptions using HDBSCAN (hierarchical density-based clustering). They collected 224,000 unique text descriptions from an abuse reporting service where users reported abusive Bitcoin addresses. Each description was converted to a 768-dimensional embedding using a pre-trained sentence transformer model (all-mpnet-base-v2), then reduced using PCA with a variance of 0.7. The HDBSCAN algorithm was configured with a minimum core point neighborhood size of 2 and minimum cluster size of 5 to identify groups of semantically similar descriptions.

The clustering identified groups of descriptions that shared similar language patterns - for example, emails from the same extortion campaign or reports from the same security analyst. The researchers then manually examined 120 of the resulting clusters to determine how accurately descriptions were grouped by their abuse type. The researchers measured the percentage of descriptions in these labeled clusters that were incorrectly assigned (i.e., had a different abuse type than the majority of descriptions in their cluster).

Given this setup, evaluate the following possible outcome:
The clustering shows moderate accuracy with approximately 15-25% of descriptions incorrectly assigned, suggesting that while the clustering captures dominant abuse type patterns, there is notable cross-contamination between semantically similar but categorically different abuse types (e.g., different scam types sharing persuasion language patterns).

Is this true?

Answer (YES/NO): NO